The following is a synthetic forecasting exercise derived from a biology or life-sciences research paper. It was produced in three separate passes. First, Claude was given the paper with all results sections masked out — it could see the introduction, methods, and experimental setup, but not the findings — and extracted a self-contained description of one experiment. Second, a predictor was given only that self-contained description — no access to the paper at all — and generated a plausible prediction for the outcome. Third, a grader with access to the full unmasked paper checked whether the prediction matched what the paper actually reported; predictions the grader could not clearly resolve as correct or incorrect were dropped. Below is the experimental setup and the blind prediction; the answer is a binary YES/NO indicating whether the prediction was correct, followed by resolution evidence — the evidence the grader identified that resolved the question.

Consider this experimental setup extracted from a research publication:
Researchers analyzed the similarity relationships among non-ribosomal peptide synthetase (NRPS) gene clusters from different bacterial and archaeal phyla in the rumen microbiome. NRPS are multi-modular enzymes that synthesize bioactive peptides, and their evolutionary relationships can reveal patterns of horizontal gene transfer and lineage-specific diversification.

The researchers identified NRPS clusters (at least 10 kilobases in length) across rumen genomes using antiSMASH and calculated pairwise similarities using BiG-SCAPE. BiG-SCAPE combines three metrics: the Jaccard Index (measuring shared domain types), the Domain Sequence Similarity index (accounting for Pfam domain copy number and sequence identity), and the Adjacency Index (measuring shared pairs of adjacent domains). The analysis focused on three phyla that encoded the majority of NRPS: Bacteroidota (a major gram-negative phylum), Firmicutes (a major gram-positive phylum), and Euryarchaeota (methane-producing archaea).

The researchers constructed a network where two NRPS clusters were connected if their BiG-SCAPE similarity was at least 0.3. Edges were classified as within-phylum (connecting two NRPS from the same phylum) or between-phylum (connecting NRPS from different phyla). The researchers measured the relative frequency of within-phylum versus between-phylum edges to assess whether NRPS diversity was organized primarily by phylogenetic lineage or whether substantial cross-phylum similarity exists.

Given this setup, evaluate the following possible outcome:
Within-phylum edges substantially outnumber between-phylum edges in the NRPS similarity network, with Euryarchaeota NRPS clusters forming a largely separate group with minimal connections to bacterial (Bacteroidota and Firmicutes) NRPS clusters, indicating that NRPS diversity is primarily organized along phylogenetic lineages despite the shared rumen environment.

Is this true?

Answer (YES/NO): YES